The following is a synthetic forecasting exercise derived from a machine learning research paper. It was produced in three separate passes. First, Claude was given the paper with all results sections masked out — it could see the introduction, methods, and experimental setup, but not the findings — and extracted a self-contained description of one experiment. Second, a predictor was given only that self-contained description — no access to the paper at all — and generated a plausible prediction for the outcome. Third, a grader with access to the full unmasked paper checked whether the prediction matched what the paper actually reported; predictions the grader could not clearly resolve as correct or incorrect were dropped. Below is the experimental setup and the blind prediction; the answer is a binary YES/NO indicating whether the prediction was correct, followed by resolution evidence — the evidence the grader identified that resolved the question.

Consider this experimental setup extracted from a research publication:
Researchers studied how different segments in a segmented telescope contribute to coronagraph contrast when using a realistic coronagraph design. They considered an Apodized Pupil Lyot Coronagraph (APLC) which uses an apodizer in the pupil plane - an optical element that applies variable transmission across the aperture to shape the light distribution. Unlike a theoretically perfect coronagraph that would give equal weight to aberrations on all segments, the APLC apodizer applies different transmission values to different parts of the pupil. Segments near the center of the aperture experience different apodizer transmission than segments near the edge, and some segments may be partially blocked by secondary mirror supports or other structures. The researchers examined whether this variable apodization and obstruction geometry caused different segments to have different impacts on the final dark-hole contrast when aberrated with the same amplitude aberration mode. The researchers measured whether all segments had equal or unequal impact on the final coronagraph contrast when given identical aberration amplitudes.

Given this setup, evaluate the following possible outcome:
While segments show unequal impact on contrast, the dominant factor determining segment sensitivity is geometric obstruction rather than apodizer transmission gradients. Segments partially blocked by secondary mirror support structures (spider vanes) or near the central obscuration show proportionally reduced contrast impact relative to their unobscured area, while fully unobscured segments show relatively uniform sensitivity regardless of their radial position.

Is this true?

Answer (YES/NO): NO